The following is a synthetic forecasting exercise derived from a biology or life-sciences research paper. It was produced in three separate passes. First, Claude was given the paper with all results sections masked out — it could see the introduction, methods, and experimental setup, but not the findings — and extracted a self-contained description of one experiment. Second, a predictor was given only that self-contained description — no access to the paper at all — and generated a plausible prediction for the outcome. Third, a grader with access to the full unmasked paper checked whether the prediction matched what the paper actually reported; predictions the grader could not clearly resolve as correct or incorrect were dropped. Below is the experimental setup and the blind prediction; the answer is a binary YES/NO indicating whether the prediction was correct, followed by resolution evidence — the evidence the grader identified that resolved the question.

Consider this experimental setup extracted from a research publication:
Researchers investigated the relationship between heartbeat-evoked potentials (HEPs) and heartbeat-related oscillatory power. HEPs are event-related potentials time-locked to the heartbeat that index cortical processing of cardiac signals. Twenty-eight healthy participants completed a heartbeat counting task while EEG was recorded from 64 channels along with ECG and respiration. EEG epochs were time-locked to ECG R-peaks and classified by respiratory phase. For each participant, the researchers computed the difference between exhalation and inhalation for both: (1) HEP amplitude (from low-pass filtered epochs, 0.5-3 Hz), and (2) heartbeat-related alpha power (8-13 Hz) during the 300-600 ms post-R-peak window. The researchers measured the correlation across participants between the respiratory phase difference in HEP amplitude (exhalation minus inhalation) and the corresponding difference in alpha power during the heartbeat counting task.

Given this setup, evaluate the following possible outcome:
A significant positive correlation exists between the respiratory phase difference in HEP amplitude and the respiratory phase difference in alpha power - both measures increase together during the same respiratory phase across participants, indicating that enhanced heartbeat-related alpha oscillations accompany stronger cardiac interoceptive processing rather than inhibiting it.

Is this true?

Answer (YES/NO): YES